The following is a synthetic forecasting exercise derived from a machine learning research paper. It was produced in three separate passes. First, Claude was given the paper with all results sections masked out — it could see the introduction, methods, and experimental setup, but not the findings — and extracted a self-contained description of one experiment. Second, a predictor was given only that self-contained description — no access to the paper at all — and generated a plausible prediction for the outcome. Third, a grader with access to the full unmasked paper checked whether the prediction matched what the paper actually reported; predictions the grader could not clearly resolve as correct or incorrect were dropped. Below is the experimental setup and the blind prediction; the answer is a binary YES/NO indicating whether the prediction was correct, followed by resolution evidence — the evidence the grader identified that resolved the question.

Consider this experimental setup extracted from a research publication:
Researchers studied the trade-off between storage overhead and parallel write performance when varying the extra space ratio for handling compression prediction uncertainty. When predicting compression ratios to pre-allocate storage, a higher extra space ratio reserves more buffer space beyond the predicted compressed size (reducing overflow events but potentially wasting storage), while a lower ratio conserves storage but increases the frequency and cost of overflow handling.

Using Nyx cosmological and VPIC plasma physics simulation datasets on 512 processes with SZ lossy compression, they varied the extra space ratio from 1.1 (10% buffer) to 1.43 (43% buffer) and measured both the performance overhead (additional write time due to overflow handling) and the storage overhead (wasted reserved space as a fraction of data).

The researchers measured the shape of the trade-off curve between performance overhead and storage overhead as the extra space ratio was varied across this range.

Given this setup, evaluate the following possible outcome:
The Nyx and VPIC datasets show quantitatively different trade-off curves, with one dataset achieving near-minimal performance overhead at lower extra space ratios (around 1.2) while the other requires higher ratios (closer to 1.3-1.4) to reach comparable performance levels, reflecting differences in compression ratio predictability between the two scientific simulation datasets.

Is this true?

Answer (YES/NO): NO